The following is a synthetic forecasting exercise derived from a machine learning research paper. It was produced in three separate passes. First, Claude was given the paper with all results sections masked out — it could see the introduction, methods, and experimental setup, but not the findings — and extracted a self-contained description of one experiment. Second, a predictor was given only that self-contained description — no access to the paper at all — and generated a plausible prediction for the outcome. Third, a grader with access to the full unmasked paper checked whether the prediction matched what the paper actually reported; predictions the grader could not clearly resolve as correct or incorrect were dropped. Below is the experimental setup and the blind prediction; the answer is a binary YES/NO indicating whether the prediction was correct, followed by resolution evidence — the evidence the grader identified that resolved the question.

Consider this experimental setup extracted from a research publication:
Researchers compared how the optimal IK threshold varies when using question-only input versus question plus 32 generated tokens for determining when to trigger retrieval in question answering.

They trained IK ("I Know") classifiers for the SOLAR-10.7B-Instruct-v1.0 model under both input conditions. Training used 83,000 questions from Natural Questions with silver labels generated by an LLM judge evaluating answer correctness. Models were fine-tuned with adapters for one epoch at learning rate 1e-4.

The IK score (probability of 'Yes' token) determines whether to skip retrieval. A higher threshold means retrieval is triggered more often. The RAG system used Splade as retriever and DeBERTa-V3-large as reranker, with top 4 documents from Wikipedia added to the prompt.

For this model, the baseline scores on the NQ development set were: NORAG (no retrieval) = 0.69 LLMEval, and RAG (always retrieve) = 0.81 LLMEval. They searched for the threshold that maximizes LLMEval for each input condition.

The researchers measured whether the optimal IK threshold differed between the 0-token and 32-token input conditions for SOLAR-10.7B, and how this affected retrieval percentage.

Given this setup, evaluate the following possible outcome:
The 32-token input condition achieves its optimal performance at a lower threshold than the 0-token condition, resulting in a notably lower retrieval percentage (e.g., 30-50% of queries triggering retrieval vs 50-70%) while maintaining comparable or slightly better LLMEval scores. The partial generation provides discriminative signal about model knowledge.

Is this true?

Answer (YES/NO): NO